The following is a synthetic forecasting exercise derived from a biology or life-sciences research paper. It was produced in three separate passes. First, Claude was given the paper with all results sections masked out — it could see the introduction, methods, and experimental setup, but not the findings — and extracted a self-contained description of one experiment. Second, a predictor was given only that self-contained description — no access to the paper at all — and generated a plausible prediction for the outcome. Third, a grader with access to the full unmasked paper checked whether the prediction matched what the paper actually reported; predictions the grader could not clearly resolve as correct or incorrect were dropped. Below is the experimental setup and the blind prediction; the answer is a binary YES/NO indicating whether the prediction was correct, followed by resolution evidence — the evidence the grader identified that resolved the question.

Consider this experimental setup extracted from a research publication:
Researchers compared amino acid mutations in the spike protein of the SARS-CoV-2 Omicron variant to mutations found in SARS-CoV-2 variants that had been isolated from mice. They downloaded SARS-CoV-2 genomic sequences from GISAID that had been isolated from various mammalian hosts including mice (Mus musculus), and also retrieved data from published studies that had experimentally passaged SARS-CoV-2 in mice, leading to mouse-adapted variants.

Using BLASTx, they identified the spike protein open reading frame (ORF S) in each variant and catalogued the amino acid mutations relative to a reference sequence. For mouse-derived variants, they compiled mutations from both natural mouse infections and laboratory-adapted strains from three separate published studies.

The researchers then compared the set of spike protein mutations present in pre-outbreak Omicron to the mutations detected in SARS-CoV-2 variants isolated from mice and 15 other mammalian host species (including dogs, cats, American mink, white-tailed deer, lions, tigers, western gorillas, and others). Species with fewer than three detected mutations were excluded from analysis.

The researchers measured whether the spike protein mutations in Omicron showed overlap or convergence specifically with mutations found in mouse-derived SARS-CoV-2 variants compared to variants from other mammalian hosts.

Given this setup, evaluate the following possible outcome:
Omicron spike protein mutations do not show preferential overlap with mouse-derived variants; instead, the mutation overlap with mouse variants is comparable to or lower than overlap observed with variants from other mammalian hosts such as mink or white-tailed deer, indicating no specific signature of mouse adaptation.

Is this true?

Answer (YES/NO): NO